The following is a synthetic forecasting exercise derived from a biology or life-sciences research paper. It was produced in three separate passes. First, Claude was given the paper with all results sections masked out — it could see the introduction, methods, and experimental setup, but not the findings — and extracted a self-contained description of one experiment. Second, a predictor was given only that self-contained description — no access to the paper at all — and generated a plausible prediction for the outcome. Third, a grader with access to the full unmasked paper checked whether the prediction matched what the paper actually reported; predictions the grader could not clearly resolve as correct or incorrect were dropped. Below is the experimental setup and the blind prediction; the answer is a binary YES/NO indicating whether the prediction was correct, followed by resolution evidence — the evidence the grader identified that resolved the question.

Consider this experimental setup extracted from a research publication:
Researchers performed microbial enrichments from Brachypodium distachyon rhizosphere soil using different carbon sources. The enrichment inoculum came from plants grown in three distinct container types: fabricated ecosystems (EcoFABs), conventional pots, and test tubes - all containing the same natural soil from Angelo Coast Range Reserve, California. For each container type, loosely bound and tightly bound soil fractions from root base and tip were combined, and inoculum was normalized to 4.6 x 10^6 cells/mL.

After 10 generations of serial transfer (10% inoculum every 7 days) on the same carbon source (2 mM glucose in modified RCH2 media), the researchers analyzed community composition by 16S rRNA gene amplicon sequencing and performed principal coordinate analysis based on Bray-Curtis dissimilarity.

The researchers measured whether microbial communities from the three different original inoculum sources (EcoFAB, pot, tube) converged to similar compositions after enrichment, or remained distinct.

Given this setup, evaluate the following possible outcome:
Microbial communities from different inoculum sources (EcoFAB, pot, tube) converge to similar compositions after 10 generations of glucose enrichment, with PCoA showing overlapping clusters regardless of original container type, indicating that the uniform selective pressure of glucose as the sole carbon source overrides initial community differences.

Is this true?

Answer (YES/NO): NO